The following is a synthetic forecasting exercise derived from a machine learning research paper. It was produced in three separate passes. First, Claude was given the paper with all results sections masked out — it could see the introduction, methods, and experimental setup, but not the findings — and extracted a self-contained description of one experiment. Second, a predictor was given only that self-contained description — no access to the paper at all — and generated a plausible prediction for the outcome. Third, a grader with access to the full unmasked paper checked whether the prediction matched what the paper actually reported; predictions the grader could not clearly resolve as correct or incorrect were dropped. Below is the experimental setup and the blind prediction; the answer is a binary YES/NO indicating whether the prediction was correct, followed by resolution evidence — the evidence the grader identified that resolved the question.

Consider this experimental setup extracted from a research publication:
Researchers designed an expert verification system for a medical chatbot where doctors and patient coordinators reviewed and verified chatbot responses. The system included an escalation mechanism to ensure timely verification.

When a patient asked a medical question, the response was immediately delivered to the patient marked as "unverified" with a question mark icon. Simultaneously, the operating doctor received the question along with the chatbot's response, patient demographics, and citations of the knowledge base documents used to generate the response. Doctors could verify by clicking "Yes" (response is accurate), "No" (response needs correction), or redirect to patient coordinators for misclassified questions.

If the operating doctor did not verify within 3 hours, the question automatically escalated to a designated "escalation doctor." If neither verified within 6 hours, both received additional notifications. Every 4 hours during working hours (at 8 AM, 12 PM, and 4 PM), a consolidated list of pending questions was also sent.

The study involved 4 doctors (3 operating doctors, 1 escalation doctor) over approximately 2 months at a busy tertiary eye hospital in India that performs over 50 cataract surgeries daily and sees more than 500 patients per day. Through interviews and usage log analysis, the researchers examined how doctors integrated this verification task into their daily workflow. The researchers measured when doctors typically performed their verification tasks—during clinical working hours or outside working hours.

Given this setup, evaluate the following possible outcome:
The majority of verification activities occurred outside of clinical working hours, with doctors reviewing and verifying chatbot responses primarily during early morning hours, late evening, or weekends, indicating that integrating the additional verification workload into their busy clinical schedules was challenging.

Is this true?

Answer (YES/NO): NO